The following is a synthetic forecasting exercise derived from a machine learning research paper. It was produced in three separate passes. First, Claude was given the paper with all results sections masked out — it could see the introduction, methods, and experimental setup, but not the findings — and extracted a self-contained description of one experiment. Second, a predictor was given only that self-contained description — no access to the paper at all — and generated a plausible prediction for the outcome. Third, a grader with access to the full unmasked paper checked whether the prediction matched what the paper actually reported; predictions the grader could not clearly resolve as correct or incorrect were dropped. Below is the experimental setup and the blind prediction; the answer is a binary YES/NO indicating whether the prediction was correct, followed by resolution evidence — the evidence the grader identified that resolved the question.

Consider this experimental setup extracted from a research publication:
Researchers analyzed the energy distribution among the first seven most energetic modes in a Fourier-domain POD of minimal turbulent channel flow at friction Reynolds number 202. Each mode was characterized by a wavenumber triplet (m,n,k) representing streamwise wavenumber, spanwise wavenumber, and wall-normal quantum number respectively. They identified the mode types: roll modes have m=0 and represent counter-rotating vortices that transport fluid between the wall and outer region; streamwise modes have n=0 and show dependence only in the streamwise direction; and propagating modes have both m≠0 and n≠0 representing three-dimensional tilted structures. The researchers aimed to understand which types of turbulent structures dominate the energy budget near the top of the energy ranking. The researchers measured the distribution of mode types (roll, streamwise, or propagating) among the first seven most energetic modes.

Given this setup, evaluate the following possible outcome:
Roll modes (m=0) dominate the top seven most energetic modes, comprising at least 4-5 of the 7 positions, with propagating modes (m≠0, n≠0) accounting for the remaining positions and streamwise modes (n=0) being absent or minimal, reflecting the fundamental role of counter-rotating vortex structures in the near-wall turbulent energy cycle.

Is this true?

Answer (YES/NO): NO